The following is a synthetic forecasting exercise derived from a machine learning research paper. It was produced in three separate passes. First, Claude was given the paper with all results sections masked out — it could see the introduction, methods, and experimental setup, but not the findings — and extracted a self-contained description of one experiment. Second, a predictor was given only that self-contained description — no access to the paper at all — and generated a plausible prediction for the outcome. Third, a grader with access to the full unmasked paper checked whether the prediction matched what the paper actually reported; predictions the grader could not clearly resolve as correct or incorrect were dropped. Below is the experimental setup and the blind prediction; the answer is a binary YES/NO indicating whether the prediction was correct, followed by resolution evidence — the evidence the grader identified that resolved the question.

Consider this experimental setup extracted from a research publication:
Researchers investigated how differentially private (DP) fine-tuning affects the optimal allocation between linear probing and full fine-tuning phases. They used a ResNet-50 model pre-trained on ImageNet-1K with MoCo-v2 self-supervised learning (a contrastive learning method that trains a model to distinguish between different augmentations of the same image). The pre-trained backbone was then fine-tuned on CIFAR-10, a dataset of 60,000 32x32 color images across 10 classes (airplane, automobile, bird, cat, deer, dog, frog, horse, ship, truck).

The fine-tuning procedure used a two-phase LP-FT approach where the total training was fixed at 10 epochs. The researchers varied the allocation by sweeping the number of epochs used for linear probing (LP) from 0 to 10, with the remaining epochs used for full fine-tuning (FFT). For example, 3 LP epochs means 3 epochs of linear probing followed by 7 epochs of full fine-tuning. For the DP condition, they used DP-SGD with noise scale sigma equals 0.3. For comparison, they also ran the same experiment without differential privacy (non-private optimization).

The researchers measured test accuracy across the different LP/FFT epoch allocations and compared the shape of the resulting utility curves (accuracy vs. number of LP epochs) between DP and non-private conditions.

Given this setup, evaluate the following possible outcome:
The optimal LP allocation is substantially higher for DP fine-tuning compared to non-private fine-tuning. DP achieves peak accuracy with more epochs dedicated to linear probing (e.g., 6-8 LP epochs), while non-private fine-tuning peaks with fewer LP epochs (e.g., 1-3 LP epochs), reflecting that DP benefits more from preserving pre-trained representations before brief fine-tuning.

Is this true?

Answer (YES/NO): NO